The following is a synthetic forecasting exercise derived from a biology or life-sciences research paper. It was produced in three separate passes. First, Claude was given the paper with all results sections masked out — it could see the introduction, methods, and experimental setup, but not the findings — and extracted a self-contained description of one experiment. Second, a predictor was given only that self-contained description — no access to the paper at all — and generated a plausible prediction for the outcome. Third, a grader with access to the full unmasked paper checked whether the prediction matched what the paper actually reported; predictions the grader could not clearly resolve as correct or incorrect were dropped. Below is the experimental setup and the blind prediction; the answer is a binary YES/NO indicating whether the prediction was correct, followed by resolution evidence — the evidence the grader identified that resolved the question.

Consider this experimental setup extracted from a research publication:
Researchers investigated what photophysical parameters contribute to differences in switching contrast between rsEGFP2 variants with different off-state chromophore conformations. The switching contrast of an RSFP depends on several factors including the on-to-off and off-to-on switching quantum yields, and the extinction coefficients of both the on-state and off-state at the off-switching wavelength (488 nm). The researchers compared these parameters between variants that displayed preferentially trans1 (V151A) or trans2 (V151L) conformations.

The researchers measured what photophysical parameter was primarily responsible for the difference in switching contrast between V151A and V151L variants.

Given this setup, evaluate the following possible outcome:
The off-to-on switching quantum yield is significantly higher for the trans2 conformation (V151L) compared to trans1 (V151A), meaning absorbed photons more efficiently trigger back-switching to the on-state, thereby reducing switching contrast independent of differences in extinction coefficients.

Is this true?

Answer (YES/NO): NO